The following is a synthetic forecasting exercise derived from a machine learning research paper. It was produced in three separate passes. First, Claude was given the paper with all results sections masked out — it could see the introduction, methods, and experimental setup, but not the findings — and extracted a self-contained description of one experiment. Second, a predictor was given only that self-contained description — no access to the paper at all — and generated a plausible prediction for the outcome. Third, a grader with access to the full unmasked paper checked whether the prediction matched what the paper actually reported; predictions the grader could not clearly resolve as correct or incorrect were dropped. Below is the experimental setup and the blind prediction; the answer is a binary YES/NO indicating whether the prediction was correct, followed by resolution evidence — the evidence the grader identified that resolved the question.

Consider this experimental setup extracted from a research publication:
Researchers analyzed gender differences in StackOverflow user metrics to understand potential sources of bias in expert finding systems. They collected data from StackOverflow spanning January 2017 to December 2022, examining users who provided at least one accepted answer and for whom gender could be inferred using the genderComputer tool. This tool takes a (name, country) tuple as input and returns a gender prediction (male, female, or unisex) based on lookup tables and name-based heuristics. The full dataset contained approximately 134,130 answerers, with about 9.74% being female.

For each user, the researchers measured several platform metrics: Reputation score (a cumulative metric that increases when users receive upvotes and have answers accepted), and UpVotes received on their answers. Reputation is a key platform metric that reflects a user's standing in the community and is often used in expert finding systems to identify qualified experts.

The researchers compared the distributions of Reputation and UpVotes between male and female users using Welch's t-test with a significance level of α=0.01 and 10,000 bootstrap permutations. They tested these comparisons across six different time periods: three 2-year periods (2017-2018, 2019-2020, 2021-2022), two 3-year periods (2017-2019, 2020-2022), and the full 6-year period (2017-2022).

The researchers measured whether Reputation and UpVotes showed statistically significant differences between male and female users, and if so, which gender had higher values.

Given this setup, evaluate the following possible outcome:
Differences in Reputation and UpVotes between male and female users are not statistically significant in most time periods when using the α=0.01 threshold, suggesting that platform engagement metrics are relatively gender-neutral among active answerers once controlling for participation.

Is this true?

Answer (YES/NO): NO